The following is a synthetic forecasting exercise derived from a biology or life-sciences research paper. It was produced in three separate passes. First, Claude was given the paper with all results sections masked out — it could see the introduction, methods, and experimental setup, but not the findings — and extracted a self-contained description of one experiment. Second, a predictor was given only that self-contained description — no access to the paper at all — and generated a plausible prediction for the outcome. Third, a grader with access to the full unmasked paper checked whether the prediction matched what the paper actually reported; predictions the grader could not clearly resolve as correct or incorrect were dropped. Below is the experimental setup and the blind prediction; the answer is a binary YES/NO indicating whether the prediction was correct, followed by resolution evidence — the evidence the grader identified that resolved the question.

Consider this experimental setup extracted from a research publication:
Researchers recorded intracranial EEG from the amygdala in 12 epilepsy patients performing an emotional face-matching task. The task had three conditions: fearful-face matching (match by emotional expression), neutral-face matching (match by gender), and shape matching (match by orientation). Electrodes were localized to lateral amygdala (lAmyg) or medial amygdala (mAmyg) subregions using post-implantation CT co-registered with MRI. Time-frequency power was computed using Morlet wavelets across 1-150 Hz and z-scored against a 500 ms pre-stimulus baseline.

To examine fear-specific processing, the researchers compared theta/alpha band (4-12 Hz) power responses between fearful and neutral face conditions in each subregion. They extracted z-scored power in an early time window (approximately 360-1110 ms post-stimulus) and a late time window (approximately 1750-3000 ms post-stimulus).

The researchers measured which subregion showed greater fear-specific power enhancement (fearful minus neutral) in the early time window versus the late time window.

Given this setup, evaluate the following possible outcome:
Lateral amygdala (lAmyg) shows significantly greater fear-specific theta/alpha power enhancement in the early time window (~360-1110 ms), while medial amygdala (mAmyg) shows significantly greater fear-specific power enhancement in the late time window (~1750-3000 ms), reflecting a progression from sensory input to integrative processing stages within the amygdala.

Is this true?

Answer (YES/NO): YES